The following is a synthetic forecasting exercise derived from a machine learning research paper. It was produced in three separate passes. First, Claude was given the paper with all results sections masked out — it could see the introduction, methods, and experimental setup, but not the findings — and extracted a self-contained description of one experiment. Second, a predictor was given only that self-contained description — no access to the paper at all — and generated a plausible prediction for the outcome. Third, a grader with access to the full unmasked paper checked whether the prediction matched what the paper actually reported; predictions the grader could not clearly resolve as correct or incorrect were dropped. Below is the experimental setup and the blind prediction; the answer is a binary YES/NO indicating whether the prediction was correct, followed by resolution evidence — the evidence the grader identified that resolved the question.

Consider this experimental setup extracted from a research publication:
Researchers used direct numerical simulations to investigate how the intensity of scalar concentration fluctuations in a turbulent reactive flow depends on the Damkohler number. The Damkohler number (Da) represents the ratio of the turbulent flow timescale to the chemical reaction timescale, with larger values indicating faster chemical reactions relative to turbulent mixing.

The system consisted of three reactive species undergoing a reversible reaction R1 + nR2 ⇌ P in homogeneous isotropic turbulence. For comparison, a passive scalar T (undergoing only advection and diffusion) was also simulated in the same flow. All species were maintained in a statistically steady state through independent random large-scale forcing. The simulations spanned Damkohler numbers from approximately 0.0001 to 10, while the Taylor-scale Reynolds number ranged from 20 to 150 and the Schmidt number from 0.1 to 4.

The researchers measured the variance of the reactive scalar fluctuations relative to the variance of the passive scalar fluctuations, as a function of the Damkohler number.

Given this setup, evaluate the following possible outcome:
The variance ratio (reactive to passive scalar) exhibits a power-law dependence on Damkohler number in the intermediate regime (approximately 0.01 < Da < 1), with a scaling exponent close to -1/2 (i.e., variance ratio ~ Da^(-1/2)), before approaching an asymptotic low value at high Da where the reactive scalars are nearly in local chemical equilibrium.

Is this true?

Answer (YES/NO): NO